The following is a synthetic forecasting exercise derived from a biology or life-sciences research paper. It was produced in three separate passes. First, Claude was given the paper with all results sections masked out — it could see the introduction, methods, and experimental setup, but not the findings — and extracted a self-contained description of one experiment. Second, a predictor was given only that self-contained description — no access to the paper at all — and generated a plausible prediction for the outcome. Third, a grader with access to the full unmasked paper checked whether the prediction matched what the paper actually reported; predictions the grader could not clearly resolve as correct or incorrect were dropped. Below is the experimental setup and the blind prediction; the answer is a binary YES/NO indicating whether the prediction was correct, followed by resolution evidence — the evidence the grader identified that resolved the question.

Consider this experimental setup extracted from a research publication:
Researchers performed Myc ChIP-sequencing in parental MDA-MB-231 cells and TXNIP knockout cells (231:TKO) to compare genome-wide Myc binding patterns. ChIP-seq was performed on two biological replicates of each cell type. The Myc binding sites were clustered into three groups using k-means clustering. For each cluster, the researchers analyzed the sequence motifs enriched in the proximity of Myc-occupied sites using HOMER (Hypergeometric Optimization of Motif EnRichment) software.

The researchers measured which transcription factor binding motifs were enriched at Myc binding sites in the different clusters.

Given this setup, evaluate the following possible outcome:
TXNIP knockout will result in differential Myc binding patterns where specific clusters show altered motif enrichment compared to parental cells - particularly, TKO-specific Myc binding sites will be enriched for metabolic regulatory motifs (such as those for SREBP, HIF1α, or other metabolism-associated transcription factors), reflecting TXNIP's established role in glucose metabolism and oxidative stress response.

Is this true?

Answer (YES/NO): NO